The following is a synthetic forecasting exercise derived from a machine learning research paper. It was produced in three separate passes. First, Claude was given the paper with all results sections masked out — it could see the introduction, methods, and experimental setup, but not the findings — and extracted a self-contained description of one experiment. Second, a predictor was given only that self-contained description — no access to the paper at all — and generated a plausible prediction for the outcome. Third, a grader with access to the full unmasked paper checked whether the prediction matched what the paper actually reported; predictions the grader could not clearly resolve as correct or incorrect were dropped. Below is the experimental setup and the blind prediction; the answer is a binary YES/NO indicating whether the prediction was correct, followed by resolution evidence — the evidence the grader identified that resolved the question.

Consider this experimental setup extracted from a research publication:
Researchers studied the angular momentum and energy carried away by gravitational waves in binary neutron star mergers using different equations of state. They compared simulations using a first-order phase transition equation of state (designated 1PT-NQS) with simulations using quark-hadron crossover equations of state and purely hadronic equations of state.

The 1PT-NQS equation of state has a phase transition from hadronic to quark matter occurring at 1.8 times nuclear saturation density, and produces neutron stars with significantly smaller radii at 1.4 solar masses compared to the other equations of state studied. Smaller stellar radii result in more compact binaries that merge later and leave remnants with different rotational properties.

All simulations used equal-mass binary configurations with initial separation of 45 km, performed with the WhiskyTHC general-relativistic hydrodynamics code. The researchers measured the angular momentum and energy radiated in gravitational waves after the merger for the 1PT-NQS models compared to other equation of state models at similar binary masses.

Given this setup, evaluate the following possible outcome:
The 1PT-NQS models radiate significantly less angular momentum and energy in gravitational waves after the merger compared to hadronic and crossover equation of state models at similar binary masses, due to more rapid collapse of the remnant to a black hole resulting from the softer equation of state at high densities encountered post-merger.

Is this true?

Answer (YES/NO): NO